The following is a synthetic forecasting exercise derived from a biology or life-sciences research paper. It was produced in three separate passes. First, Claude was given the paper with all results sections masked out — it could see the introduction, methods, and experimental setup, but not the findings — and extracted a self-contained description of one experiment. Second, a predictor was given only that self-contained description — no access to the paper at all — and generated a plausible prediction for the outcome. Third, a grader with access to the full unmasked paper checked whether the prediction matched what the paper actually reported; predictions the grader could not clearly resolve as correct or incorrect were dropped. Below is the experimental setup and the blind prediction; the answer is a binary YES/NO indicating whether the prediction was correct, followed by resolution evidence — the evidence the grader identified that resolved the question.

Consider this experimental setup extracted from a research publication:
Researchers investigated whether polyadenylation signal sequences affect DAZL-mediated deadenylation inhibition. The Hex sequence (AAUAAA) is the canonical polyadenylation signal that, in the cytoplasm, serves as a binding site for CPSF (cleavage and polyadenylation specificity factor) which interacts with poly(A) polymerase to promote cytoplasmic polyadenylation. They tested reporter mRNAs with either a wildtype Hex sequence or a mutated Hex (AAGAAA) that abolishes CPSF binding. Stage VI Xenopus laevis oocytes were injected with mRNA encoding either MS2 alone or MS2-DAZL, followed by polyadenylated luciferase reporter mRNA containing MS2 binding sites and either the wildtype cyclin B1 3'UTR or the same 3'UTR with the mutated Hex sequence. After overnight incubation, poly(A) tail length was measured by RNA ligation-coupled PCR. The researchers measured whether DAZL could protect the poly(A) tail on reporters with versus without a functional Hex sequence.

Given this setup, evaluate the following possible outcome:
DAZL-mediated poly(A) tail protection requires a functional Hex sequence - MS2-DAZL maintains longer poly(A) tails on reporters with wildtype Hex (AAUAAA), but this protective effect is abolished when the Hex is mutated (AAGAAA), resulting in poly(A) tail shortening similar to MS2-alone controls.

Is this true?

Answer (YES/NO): NO